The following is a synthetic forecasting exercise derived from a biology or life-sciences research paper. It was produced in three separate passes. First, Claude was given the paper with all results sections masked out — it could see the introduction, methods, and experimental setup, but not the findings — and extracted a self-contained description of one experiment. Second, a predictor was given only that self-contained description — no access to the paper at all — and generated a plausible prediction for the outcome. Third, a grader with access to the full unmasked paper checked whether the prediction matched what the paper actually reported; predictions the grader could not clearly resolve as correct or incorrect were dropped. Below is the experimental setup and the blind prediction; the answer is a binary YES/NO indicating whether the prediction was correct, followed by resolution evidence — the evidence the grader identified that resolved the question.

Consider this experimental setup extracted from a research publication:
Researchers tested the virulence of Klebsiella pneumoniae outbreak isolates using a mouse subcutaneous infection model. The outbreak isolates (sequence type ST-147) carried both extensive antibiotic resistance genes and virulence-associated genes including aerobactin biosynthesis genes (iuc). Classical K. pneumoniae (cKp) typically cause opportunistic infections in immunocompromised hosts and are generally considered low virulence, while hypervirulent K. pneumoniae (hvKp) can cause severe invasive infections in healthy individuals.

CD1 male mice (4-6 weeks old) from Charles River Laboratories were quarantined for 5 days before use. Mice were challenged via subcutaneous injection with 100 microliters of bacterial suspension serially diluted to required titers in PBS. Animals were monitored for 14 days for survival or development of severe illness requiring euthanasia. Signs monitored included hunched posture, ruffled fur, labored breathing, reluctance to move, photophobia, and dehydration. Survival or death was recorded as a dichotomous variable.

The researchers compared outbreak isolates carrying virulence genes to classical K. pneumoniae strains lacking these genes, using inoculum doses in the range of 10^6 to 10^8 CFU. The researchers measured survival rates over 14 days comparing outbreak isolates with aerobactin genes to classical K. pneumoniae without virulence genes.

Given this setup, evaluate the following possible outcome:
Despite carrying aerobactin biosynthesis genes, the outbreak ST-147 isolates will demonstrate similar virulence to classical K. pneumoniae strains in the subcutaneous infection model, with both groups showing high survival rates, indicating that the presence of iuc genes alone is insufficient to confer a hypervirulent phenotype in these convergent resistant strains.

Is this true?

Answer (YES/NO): YES